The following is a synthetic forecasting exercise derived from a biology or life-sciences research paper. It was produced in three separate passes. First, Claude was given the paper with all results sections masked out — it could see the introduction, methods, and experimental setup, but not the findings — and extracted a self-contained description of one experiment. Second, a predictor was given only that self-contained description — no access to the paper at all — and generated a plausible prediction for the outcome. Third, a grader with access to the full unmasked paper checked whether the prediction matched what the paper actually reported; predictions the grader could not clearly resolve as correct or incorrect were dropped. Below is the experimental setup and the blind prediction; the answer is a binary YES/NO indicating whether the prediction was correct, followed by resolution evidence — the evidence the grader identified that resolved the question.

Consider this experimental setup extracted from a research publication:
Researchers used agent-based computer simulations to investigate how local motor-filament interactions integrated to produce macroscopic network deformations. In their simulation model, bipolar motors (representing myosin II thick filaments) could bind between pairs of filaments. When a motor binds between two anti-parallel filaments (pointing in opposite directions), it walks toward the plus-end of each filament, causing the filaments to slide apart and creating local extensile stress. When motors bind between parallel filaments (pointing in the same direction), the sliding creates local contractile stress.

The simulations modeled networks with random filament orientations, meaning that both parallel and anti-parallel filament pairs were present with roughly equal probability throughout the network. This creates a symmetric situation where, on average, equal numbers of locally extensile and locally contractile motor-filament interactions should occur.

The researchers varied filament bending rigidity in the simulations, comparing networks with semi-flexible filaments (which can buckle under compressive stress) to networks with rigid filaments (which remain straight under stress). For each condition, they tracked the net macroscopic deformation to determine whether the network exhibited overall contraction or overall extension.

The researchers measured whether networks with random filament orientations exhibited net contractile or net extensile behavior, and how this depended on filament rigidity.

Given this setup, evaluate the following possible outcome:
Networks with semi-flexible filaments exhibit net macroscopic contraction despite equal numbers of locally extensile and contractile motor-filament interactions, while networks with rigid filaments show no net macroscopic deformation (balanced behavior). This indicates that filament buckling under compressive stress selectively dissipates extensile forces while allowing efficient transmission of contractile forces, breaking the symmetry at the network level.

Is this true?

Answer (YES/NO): NO